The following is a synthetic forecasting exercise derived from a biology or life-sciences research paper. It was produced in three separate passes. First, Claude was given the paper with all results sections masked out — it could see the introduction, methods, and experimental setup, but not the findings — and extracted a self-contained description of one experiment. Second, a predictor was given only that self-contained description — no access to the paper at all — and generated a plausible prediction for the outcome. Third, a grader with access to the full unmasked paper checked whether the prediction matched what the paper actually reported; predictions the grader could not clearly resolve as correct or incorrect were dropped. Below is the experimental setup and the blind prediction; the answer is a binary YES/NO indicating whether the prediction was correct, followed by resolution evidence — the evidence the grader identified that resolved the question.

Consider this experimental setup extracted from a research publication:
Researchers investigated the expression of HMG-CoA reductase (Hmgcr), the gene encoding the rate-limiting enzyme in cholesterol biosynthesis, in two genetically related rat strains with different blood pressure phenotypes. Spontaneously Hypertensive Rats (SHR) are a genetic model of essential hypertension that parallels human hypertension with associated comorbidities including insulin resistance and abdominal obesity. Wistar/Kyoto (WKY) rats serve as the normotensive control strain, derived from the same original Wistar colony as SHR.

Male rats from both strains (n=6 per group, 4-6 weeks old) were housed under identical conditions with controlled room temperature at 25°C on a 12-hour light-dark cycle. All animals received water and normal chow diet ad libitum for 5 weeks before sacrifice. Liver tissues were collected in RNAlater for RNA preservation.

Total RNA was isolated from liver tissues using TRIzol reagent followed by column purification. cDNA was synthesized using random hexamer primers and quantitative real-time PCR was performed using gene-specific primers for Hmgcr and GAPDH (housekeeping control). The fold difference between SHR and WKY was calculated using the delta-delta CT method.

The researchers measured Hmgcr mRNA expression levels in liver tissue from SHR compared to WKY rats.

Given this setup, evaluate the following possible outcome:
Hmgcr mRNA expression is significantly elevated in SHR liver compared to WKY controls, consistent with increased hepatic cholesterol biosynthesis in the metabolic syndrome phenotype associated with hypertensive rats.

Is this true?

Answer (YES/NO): NO